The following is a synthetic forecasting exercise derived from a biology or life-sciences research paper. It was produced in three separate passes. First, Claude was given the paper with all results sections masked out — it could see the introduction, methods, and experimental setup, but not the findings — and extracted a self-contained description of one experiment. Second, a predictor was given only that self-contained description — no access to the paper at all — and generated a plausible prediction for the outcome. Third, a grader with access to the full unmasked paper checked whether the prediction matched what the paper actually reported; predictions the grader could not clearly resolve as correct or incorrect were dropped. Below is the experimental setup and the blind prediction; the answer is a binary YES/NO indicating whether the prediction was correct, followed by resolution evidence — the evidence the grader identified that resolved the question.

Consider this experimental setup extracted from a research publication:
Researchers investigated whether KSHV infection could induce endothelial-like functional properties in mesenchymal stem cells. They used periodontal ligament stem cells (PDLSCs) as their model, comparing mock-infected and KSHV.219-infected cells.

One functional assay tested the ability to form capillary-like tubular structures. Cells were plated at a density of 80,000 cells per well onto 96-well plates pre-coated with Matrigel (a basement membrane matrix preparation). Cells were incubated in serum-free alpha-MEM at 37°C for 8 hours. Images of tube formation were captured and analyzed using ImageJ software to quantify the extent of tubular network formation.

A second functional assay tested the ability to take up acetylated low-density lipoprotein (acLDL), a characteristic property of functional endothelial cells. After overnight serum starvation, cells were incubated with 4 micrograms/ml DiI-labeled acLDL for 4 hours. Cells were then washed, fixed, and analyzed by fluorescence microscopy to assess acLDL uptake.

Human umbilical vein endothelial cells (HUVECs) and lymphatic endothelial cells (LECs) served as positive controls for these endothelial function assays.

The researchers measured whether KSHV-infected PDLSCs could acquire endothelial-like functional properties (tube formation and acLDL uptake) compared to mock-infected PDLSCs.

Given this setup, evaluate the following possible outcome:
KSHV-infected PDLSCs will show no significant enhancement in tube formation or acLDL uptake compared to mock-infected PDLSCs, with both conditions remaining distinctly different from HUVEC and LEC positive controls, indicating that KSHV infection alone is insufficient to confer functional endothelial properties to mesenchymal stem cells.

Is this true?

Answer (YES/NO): NO